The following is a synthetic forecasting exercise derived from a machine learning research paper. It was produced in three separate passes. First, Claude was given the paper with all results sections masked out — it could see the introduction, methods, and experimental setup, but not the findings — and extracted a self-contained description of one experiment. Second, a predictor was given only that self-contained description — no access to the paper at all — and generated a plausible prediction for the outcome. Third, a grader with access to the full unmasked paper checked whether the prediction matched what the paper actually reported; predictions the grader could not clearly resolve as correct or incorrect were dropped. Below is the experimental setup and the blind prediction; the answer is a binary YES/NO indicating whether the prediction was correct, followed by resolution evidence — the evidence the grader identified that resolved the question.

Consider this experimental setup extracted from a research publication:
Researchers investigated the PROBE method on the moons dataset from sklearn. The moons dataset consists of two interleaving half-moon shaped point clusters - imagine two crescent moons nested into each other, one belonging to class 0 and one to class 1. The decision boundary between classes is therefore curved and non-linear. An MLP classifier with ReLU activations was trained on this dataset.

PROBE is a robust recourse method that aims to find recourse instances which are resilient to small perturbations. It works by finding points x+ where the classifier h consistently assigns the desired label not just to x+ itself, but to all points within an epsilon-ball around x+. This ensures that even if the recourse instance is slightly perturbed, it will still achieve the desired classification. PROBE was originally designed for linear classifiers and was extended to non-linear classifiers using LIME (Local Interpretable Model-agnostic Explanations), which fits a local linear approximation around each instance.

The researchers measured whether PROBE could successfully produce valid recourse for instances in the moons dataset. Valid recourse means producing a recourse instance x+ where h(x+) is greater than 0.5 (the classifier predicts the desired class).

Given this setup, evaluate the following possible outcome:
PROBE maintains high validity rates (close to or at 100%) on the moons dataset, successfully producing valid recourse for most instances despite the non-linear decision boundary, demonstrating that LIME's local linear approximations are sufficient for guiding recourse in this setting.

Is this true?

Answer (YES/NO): NO